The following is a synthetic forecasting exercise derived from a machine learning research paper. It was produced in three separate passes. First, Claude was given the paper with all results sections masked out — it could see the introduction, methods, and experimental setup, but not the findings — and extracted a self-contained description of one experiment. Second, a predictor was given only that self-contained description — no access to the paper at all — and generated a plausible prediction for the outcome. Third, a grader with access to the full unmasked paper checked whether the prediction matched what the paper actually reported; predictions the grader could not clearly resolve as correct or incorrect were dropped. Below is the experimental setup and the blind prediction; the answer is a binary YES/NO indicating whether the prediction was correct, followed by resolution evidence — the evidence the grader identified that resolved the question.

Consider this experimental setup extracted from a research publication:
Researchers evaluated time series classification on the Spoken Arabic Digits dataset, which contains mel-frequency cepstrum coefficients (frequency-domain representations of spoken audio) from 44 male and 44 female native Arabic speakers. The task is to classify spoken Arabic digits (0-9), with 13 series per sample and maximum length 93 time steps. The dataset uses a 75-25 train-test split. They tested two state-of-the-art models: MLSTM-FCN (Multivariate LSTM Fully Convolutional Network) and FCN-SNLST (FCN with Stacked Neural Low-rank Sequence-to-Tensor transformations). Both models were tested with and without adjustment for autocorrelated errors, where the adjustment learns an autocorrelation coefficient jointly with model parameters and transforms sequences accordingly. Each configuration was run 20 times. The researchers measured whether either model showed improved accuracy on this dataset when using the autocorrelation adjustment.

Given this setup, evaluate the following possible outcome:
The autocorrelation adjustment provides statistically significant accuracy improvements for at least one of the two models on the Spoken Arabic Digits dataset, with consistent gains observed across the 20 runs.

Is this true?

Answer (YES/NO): NO